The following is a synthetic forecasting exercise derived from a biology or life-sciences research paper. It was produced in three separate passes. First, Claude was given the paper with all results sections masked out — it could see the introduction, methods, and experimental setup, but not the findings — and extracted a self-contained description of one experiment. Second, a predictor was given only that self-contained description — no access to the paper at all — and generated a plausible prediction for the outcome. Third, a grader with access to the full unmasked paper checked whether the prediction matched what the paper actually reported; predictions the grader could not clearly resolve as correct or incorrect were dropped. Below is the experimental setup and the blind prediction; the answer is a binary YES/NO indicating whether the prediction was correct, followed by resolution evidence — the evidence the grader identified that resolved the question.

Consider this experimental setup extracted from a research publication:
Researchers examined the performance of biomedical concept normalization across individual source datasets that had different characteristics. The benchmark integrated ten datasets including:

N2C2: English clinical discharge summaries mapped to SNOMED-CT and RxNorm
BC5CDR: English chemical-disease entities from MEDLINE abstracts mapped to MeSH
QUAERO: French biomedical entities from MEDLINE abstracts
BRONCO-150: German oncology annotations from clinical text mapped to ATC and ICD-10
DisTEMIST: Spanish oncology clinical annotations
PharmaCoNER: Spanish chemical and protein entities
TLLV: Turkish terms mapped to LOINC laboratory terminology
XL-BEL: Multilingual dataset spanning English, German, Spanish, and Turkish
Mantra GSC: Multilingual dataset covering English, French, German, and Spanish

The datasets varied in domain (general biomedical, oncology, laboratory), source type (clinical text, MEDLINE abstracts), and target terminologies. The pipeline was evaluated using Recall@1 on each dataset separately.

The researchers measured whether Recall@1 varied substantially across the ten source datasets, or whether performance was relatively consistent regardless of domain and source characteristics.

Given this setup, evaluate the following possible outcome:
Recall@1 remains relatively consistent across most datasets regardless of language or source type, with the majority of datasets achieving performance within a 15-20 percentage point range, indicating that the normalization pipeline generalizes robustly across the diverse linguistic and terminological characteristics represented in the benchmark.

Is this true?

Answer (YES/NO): NO